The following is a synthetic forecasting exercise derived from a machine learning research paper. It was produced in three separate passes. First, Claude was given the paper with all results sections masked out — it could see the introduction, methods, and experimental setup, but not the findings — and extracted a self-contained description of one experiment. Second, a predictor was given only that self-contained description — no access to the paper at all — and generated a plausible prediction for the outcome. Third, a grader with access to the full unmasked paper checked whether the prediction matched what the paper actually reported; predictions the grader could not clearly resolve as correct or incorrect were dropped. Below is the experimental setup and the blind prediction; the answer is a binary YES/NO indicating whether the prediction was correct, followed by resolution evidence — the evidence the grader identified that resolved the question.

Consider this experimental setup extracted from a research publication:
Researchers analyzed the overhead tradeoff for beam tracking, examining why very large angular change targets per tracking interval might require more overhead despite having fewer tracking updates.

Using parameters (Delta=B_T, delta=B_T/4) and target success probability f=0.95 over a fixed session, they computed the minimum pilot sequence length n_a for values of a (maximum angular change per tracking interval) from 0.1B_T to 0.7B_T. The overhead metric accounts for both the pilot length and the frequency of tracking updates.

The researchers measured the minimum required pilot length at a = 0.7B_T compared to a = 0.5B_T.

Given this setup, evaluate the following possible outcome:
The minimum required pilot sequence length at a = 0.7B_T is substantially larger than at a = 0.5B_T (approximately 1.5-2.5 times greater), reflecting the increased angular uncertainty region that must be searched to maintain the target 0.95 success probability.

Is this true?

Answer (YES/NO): YES